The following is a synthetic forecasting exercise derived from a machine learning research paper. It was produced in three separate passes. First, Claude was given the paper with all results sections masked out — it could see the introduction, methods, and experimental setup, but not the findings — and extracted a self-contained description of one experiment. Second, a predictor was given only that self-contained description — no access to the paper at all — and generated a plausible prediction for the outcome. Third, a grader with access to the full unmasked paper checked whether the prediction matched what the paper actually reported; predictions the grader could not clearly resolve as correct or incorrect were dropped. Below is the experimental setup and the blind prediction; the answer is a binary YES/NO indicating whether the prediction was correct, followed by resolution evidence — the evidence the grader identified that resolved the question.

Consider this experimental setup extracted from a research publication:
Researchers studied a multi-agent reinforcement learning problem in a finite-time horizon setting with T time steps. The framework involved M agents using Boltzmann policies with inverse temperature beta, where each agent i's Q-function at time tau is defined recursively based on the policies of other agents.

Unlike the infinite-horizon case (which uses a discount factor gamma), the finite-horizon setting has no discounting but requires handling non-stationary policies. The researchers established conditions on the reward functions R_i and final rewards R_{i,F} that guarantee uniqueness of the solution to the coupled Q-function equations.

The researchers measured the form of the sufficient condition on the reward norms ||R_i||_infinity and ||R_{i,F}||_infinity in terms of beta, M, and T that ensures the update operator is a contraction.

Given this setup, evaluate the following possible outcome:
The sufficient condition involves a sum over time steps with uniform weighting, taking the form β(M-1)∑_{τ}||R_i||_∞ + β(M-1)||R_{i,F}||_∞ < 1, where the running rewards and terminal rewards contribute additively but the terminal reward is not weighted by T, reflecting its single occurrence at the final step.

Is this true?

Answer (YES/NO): NO